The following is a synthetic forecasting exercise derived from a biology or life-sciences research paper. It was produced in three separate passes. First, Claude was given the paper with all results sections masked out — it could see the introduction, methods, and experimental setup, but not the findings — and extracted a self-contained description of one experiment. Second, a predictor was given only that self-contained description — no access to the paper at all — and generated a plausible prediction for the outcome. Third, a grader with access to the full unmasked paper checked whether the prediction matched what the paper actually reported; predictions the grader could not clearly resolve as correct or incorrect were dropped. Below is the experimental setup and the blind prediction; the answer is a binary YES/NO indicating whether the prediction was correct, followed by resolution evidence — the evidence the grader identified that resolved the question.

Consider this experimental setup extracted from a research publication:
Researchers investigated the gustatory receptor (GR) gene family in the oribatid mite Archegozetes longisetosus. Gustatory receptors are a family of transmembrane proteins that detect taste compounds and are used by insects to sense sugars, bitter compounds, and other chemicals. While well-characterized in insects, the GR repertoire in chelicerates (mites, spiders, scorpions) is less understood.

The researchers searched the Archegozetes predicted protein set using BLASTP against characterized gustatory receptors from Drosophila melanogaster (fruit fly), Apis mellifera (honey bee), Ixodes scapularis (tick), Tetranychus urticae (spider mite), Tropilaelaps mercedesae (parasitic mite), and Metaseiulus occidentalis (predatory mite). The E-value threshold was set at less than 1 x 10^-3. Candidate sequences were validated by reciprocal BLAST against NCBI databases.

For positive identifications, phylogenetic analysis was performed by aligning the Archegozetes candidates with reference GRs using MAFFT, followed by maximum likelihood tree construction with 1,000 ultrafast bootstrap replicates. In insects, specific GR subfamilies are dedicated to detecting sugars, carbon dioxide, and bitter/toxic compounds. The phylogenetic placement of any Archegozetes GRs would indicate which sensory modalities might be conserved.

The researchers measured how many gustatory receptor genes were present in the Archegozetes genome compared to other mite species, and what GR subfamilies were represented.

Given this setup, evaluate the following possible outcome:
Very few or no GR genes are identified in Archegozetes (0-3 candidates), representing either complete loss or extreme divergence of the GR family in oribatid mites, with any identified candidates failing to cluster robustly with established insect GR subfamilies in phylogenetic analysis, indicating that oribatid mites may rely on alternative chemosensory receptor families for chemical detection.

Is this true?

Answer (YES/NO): NO